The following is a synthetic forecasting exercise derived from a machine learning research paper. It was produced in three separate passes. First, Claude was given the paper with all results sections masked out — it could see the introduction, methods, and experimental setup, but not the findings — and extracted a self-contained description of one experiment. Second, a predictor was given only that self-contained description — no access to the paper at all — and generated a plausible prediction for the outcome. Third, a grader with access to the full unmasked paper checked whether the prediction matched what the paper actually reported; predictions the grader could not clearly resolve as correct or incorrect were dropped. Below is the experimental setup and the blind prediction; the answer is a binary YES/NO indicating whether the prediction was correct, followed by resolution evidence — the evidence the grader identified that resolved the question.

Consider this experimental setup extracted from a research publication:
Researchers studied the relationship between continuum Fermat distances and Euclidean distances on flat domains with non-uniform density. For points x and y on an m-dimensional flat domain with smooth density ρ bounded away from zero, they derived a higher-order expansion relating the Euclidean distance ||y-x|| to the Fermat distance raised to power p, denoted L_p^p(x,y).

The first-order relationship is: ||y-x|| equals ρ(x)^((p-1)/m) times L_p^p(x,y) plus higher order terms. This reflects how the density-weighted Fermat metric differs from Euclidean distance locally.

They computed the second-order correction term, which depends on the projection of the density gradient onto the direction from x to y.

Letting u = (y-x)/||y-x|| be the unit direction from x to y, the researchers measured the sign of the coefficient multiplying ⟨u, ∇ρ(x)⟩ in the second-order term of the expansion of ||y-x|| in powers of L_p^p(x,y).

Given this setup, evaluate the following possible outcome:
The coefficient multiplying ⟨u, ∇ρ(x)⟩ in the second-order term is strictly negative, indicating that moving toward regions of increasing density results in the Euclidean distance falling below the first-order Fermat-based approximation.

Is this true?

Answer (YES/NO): NO